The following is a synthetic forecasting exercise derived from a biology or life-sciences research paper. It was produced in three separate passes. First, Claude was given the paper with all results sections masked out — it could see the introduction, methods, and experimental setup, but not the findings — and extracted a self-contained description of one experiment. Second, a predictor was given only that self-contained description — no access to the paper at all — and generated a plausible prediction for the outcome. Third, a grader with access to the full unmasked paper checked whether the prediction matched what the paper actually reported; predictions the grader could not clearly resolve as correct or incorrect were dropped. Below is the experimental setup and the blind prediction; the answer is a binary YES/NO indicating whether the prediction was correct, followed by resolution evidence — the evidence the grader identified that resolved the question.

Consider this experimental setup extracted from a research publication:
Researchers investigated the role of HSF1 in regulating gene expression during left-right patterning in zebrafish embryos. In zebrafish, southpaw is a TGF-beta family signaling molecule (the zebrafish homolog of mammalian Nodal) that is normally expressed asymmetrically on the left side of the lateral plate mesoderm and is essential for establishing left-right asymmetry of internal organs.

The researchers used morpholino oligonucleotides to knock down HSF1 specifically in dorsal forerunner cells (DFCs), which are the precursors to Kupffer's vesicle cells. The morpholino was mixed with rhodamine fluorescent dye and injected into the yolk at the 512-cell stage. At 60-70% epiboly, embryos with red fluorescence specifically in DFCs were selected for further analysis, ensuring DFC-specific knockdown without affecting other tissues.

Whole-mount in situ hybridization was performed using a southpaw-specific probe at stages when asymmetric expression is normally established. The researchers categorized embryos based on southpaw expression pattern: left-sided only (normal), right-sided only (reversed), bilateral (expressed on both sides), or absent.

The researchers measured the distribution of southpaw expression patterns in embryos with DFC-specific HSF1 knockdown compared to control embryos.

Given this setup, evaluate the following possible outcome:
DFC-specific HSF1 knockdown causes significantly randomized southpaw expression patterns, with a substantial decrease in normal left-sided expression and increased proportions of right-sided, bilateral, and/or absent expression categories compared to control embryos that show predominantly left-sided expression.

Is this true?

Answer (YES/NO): YES